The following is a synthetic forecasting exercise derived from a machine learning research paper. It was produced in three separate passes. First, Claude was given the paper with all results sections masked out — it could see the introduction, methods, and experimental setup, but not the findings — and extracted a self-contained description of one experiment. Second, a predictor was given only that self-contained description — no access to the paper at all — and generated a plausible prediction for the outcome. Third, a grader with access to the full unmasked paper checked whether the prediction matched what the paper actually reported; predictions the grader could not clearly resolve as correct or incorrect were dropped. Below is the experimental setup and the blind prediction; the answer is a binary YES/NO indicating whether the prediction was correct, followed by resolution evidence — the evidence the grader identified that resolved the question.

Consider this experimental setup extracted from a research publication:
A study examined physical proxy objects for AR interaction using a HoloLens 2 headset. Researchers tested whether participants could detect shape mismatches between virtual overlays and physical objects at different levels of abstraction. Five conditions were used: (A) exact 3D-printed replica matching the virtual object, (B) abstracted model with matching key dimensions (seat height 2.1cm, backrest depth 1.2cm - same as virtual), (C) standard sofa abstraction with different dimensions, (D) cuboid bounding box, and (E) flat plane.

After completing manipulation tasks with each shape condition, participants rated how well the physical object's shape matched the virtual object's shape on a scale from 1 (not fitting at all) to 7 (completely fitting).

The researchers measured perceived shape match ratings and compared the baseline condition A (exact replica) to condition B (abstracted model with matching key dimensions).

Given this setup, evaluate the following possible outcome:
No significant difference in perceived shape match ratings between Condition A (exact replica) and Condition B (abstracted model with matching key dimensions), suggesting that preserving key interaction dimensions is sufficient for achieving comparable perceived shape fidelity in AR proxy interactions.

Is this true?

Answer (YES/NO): YES